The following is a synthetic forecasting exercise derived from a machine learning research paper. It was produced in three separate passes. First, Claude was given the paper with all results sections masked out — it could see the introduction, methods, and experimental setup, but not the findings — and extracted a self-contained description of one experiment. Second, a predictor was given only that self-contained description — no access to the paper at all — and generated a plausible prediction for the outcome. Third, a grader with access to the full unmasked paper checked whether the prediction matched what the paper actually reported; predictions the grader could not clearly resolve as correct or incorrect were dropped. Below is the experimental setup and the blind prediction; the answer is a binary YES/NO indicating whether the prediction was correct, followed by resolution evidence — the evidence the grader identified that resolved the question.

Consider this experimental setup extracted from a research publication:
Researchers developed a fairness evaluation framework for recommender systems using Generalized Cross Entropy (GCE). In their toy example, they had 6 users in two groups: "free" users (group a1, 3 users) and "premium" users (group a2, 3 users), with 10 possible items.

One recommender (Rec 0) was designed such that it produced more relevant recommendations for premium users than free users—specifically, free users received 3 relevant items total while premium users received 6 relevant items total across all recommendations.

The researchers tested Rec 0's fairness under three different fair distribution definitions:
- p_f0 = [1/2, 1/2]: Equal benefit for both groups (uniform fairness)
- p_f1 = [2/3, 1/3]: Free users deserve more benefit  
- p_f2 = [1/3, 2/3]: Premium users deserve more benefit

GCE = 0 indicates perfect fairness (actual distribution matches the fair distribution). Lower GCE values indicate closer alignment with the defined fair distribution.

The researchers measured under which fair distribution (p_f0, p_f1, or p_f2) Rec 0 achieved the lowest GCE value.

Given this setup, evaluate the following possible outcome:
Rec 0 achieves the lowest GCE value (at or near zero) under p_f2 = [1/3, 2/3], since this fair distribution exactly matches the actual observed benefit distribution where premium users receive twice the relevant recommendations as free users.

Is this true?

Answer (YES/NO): YES